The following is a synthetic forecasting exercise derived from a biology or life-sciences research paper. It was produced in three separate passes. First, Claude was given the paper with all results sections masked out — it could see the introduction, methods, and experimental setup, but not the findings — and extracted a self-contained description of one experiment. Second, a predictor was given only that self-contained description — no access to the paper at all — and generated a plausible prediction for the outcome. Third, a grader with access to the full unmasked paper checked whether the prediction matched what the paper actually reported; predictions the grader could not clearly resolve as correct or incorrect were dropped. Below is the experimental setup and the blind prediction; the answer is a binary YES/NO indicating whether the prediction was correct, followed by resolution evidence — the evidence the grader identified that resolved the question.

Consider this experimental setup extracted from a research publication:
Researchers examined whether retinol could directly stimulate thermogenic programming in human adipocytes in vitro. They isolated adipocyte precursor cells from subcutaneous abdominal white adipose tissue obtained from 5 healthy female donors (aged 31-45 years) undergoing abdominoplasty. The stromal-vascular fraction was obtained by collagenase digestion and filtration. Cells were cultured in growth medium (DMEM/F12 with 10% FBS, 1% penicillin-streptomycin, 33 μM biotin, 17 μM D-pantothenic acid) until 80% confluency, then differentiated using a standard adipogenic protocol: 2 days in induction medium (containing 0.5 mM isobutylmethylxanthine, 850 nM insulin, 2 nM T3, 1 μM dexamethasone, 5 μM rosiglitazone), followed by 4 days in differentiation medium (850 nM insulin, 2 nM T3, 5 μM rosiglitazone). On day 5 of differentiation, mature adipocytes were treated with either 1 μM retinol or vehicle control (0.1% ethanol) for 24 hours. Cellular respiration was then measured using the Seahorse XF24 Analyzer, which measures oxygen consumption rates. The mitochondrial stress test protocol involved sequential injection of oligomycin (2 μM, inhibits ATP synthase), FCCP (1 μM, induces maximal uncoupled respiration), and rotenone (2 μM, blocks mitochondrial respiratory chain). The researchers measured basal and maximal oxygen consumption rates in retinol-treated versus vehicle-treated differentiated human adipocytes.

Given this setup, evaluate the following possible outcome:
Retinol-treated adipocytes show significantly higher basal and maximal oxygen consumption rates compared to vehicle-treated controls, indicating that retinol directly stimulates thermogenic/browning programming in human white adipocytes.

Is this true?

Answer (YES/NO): NO